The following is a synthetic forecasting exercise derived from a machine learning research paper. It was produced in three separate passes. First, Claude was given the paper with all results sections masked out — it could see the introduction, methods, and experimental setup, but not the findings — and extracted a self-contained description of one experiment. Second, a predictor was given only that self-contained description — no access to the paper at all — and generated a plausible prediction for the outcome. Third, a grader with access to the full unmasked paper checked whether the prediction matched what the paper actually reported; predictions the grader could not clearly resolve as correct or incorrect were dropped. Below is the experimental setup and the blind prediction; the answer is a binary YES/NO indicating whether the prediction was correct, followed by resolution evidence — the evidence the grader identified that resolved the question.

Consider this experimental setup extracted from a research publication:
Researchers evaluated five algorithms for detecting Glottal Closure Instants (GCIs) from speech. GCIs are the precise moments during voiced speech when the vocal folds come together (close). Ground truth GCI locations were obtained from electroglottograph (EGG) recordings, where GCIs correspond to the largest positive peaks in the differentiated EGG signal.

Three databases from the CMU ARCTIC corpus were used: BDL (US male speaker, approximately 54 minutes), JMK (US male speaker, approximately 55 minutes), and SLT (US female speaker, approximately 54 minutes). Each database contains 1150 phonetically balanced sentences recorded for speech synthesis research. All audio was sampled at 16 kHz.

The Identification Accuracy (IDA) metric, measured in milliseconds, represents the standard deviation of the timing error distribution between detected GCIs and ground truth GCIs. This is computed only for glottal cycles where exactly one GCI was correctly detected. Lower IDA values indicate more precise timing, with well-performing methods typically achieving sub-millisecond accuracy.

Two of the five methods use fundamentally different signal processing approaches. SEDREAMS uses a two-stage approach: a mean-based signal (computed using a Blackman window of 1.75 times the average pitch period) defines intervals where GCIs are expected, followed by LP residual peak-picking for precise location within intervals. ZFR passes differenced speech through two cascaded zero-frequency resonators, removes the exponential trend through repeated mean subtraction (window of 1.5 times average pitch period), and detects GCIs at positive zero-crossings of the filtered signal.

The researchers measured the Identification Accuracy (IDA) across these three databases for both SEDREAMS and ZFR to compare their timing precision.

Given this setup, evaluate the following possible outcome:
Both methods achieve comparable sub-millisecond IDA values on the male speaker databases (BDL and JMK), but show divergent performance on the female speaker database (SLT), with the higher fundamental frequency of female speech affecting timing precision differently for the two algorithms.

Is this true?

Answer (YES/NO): NO